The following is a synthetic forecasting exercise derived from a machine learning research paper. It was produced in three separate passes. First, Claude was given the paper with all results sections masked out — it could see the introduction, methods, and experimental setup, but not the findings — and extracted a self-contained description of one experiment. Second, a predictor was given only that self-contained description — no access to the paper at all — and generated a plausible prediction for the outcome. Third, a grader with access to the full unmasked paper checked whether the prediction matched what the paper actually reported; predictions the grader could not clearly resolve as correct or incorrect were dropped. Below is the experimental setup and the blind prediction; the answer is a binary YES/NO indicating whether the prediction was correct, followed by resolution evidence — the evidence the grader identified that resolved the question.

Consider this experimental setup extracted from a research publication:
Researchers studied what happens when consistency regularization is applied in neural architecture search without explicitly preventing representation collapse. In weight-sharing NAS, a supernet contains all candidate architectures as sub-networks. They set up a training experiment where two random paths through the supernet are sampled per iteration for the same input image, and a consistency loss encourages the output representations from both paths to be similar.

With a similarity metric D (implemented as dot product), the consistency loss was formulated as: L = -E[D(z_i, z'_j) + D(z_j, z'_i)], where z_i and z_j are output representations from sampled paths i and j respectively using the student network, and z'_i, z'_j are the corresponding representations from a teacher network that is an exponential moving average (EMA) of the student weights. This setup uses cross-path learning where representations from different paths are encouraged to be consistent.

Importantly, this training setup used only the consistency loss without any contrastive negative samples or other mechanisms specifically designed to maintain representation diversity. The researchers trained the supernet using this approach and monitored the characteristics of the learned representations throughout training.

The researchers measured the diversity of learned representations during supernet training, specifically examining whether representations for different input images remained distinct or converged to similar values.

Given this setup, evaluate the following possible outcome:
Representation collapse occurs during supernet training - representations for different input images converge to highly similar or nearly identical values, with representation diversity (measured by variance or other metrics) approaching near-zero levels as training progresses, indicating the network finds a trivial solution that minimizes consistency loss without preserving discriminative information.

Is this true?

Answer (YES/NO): YES